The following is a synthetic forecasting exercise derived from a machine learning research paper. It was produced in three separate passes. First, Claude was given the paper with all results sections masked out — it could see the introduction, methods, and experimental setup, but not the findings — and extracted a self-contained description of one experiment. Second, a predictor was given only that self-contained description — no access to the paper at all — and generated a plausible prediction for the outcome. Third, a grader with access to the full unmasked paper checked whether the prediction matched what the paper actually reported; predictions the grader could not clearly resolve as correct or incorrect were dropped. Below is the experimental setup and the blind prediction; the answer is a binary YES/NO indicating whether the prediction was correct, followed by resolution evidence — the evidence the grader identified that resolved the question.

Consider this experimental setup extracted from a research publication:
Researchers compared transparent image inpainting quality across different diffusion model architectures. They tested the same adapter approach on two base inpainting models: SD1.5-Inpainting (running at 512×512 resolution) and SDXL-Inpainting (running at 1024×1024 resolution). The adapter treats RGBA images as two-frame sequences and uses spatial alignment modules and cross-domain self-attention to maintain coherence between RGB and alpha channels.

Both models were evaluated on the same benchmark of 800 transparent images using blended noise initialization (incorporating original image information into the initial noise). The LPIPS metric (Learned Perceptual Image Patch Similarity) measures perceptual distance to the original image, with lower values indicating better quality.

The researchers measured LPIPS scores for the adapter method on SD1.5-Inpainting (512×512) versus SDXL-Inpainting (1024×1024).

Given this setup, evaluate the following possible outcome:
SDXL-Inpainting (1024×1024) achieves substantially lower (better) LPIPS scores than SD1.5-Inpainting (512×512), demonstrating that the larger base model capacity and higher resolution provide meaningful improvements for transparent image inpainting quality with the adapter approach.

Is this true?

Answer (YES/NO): NO